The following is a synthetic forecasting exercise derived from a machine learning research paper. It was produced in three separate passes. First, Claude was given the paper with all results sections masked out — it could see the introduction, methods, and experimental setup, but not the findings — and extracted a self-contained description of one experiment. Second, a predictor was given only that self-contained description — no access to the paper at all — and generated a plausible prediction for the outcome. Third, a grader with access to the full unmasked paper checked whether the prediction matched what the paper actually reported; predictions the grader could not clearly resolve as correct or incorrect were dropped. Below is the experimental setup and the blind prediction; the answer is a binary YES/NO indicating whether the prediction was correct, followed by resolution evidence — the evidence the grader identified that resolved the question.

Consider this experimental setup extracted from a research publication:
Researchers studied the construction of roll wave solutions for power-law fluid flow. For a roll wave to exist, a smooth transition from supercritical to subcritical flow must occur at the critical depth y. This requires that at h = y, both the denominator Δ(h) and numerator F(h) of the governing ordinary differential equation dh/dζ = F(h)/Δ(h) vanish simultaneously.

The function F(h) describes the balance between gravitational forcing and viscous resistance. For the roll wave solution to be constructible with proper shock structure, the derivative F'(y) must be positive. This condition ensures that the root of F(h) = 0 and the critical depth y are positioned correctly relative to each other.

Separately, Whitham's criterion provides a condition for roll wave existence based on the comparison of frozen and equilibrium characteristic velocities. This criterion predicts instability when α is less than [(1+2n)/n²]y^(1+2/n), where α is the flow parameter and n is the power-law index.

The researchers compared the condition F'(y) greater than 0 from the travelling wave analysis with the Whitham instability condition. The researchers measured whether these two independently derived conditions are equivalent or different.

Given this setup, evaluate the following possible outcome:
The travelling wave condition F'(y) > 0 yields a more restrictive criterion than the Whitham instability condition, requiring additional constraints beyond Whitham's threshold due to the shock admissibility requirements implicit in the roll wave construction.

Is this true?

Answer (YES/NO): NO